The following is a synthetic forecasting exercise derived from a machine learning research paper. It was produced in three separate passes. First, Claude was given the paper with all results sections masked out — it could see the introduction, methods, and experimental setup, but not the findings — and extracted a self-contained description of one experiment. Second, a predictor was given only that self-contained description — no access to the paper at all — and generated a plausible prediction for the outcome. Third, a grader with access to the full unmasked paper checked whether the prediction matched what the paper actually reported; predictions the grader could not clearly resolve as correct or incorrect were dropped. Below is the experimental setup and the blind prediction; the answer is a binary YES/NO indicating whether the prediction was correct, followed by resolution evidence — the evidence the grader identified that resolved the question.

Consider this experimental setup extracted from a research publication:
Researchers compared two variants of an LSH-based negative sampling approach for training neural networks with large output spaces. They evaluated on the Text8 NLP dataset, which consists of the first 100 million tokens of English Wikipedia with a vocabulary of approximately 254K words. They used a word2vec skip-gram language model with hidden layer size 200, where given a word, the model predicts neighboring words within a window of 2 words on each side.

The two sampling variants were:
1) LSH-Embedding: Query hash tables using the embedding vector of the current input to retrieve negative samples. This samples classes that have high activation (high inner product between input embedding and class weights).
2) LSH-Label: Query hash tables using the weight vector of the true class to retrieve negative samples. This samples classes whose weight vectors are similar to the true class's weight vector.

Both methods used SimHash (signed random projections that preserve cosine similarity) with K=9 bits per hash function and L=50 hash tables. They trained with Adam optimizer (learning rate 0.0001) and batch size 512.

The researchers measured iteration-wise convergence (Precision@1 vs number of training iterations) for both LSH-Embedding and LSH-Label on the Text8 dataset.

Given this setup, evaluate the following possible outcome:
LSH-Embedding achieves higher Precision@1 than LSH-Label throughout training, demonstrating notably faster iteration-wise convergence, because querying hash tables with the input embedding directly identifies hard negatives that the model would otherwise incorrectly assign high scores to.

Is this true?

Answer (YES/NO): NO